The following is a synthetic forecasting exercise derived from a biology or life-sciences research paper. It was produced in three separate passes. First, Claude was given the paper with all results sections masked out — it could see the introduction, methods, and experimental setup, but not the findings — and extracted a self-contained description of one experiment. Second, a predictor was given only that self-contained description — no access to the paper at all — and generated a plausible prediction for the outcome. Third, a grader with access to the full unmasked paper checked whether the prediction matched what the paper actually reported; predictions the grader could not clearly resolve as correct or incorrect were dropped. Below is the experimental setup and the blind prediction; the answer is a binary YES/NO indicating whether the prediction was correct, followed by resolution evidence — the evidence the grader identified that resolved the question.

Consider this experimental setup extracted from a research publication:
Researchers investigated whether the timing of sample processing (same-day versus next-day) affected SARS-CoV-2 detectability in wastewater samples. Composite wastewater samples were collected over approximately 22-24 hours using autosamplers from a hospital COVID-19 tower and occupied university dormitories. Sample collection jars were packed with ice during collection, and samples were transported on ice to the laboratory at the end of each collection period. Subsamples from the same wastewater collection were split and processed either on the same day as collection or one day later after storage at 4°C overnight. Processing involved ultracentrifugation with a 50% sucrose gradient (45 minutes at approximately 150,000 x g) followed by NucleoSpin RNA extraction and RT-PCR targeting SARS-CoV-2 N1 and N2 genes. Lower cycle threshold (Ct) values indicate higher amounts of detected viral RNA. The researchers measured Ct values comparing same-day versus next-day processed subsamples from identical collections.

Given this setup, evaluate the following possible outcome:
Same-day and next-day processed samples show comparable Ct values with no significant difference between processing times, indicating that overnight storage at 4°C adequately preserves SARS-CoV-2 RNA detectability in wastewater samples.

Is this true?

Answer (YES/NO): NO